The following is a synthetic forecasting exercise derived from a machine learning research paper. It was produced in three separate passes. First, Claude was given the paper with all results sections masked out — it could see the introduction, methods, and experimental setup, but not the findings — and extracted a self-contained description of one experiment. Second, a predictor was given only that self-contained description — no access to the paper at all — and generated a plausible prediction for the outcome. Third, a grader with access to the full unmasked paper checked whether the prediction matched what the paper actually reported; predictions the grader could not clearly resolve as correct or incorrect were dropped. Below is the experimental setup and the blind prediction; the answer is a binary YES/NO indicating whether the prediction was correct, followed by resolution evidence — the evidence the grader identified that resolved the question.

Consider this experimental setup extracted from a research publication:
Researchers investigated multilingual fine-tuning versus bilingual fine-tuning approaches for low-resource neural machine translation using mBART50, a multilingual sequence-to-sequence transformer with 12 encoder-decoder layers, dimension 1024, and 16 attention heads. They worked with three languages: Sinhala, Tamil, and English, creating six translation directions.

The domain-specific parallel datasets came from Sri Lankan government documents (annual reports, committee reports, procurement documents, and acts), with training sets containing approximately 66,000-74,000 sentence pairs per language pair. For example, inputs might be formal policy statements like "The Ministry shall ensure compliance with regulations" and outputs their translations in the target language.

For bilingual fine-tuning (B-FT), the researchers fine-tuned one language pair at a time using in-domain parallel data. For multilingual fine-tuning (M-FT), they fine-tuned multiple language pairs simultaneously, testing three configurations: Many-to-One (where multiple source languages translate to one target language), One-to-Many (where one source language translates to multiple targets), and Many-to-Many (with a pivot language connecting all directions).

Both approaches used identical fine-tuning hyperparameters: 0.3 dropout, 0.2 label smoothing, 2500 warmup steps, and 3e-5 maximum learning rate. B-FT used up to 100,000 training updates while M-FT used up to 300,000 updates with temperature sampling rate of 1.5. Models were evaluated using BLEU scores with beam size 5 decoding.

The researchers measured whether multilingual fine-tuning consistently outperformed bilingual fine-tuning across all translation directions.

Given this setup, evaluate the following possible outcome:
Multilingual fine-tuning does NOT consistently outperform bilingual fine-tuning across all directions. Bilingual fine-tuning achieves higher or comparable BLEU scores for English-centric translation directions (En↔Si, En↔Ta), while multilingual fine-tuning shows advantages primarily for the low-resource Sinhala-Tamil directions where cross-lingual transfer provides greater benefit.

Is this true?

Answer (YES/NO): NO